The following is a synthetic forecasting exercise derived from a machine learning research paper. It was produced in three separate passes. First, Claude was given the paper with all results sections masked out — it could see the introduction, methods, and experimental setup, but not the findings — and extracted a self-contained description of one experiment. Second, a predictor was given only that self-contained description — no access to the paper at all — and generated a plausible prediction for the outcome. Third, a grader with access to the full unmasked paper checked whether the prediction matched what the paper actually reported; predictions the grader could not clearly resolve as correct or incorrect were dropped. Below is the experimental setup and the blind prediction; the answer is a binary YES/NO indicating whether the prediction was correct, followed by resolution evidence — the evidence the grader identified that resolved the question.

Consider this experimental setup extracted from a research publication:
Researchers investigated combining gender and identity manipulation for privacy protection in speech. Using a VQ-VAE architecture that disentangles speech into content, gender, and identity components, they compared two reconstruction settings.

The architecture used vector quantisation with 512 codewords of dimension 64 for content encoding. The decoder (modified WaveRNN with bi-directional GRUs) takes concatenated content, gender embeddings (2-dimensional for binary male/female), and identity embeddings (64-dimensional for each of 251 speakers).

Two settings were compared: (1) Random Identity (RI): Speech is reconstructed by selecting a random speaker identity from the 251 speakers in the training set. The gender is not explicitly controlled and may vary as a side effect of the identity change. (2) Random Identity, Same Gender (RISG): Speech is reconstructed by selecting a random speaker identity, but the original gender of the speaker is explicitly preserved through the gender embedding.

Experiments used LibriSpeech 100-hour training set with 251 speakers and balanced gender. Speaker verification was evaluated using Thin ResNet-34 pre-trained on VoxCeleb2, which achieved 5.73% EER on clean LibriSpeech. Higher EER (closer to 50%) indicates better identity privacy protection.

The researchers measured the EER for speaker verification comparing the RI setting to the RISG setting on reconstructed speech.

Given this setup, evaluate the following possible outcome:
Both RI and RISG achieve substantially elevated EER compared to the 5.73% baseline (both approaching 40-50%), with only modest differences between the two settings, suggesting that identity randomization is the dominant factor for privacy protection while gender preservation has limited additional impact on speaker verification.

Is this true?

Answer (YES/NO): NO